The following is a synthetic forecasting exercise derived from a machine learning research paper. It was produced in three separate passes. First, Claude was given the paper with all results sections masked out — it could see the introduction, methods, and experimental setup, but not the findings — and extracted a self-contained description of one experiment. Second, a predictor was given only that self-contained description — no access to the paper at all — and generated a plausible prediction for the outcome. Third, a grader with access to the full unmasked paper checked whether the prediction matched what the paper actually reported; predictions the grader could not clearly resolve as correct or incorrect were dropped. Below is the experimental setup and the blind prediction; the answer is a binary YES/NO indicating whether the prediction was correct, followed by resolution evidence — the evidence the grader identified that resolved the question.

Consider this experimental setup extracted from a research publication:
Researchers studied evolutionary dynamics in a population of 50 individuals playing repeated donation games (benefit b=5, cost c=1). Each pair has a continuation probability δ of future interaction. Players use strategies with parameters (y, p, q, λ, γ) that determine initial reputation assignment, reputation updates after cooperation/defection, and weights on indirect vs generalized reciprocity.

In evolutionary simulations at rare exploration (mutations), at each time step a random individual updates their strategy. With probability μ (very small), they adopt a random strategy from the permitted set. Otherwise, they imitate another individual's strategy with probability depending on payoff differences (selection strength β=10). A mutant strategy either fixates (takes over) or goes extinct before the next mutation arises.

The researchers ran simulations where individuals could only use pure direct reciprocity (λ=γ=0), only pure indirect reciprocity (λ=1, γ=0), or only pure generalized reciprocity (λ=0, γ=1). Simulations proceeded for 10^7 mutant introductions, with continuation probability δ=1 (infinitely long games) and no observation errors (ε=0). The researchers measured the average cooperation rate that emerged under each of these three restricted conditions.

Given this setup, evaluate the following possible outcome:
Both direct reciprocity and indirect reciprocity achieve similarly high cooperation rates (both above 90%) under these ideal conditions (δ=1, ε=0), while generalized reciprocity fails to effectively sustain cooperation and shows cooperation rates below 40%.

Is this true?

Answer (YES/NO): NO